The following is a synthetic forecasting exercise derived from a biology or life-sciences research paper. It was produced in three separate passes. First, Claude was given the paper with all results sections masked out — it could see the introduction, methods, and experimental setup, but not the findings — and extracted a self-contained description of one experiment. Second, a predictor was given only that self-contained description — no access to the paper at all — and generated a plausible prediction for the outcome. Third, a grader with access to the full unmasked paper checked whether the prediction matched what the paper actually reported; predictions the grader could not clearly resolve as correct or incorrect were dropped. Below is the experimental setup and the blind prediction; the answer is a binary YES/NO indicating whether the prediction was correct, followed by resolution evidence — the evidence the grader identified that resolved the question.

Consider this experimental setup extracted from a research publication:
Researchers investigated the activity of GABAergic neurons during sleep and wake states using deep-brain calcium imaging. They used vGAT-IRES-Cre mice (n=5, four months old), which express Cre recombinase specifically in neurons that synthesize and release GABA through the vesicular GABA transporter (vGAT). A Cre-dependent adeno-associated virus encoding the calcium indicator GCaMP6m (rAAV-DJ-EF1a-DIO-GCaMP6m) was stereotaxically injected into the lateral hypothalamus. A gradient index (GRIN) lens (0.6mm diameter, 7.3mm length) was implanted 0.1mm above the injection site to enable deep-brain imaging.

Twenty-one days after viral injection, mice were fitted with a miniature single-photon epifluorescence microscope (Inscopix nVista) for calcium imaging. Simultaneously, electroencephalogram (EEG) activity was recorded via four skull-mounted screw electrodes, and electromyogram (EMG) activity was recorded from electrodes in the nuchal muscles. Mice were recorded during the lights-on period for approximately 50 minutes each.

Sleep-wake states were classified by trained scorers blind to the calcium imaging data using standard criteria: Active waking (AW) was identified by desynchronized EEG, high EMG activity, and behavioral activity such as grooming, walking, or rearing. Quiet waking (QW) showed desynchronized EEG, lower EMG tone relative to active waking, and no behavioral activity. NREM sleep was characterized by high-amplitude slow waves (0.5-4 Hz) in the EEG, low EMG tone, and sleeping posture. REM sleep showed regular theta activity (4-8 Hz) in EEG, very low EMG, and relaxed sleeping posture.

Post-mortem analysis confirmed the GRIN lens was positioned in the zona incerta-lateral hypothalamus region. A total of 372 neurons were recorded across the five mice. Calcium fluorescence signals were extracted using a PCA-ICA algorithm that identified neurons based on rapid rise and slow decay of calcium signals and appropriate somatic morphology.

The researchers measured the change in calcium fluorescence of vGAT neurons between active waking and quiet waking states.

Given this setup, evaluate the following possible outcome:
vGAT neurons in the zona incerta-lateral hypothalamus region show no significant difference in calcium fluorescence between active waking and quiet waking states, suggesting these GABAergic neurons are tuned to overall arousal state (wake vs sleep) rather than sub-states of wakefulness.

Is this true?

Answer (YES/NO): NO